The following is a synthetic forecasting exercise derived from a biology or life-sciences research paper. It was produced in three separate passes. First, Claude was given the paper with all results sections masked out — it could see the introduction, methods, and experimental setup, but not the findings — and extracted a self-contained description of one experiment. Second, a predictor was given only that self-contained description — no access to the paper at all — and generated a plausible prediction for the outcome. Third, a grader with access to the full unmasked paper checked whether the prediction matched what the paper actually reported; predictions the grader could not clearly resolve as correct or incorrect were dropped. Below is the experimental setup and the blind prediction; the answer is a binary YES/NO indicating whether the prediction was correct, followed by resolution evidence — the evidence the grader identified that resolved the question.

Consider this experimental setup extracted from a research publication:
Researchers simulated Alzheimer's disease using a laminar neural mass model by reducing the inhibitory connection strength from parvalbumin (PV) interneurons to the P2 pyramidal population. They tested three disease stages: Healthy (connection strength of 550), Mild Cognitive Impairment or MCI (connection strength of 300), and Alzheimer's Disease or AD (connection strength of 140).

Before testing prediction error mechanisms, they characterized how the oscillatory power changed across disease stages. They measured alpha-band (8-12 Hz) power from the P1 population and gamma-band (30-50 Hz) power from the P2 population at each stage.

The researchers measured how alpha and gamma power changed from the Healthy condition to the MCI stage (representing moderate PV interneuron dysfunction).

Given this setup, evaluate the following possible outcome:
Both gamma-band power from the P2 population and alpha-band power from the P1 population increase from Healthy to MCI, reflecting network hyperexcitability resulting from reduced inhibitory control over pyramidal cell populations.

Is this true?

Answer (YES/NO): YES